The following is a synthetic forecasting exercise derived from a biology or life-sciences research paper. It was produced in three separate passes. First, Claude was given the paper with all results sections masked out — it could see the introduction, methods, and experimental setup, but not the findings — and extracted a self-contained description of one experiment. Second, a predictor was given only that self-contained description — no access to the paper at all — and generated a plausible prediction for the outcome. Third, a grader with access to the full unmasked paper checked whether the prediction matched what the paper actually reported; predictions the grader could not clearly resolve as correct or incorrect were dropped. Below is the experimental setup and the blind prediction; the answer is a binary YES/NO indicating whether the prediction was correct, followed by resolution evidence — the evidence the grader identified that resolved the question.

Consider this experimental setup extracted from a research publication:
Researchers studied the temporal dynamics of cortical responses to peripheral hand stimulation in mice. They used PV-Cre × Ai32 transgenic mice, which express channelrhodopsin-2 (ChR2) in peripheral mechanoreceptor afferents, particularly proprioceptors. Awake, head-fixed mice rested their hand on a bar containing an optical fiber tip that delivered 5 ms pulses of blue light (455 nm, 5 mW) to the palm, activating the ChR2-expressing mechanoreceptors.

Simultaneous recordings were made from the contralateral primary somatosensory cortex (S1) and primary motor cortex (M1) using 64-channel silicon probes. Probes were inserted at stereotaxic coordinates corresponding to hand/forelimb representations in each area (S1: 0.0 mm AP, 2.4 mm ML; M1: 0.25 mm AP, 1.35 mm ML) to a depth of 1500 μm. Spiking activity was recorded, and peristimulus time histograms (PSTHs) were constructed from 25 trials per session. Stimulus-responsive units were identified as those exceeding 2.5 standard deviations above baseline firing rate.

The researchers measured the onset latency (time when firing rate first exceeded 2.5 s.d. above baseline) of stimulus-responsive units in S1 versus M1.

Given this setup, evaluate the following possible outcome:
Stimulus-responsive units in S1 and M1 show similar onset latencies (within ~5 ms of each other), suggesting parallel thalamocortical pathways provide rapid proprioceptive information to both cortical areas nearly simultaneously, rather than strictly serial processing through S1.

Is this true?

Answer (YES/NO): NO